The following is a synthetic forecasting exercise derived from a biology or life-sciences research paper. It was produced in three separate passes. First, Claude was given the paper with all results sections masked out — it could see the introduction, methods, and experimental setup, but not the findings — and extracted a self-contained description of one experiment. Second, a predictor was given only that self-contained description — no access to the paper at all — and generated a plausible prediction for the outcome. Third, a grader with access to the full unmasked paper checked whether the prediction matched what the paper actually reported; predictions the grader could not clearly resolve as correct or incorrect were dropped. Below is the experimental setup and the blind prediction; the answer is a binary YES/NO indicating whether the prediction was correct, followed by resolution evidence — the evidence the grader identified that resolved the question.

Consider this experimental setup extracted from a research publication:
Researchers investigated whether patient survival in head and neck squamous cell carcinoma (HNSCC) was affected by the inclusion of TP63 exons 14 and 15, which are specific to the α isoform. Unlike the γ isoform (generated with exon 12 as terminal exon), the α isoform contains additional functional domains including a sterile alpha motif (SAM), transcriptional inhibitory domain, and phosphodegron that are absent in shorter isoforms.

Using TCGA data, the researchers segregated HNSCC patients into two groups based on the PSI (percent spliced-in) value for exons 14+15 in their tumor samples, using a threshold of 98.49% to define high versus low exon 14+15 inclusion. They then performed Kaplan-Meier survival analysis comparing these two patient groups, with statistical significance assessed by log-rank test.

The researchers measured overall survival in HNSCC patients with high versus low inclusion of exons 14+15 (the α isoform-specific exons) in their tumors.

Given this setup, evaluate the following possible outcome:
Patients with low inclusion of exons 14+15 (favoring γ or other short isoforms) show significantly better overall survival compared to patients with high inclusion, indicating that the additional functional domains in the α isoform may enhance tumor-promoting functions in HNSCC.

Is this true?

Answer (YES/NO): NO